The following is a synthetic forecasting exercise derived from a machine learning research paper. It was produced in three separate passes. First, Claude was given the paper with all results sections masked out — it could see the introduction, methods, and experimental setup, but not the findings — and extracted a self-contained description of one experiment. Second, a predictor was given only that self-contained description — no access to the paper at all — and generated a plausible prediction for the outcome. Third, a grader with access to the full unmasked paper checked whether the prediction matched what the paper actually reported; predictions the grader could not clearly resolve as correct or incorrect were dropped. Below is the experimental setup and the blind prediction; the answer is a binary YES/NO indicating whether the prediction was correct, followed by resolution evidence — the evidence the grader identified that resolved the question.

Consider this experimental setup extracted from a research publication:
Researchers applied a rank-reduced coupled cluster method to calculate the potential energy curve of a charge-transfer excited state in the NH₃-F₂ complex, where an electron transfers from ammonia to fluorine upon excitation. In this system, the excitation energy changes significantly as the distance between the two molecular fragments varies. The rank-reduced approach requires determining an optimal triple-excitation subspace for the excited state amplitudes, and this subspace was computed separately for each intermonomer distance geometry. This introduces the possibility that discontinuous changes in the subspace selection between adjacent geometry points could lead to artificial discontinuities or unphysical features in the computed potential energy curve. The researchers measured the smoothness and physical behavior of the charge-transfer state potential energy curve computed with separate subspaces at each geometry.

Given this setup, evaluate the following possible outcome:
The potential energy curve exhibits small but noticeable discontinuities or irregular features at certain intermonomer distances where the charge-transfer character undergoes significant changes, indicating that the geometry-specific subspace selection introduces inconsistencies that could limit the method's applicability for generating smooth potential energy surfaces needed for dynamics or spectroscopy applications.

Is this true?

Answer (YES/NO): NO